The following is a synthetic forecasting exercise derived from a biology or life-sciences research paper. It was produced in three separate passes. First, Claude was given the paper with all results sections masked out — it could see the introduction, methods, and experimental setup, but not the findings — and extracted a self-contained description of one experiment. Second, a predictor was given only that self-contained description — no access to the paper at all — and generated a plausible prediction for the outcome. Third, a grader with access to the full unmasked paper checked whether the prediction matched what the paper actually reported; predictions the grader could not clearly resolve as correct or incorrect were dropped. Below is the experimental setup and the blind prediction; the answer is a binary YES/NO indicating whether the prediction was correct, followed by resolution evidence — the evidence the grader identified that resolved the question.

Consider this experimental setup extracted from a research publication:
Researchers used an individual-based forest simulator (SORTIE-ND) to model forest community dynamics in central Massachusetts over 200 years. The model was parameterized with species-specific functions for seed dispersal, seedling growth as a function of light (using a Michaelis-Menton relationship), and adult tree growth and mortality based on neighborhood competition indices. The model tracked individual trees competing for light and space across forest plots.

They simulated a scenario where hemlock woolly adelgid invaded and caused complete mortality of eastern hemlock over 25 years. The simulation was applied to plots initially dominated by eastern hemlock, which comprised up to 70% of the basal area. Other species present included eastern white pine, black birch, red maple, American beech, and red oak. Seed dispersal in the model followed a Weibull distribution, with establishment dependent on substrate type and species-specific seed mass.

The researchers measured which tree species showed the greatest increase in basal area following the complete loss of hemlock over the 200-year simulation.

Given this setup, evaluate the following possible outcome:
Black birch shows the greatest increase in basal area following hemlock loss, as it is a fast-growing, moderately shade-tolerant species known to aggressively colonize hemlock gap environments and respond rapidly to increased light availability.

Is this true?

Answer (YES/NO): NO